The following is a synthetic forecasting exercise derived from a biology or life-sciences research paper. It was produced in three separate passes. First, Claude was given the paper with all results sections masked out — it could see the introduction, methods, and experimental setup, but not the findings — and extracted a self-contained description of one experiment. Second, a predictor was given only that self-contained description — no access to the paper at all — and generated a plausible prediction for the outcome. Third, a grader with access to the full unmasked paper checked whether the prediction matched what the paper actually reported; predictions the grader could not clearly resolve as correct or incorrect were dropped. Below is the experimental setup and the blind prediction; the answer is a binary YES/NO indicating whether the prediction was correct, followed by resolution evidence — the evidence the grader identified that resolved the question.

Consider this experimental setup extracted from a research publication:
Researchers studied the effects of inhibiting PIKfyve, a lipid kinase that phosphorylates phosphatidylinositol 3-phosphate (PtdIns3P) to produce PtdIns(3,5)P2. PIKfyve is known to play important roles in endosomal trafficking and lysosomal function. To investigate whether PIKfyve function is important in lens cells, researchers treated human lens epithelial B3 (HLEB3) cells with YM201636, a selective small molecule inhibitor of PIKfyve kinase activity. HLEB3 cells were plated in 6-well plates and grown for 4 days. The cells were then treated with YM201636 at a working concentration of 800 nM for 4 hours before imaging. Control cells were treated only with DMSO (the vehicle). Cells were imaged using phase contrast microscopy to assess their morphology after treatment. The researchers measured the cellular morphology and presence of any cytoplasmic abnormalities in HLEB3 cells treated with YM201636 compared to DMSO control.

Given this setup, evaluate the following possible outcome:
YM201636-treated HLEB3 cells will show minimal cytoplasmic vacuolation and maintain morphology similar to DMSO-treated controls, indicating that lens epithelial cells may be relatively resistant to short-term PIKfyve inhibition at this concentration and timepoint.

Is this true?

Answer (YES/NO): NO